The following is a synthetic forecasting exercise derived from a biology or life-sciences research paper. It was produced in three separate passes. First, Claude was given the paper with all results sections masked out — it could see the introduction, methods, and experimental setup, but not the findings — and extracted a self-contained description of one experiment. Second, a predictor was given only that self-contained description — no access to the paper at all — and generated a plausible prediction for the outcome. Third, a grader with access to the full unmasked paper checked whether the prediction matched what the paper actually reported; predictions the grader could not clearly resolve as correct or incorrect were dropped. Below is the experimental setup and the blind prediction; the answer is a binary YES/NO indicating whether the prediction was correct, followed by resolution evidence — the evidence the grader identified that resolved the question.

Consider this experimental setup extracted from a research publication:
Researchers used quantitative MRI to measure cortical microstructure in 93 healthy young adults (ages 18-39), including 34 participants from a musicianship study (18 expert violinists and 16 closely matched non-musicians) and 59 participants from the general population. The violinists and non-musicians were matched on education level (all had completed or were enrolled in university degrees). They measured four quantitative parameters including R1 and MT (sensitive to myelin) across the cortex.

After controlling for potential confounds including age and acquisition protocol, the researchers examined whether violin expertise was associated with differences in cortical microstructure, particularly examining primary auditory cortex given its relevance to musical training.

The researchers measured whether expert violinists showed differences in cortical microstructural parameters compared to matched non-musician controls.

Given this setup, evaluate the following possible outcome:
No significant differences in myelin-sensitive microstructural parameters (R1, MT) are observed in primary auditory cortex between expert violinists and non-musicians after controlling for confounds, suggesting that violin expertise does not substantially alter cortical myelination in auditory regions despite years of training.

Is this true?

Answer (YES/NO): NO